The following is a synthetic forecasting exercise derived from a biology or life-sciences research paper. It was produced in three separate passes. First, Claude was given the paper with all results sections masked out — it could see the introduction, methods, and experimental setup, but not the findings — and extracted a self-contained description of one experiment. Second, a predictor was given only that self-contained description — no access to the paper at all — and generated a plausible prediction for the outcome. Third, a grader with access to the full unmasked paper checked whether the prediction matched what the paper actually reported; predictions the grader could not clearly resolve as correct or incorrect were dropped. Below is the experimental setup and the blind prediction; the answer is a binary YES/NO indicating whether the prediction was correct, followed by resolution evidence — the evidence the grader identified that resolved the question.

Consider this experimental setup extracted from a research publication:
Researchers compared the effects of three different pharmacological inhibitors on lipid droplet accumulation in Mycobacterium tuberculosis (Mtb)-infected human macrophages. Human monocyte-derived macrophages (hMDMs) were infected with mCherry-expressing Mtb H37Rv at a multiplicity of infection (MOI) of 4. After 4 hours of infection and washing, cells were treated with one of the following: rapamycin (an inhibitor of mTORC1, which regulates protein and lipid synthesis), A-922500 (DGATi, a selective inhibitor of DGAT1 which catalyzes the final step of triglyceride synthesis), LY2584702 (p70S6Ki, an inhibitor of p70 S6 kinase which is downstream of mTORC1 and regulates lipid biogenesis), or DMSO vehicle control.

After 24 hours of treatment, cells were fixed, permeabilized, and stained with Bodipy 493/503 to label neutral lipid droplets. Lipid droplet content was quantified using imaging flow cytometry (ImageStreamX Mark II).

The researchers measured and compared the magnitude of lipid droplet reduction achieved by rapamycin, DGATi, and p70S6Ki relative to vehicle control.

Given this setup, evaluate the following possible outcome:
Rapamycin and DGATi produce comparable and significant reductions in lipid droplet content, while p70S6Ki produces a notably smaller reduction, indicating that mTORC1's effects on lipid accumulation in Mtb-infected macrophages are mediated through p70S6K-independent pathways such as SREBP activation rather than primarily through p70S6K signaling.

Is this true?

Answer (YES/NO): NO